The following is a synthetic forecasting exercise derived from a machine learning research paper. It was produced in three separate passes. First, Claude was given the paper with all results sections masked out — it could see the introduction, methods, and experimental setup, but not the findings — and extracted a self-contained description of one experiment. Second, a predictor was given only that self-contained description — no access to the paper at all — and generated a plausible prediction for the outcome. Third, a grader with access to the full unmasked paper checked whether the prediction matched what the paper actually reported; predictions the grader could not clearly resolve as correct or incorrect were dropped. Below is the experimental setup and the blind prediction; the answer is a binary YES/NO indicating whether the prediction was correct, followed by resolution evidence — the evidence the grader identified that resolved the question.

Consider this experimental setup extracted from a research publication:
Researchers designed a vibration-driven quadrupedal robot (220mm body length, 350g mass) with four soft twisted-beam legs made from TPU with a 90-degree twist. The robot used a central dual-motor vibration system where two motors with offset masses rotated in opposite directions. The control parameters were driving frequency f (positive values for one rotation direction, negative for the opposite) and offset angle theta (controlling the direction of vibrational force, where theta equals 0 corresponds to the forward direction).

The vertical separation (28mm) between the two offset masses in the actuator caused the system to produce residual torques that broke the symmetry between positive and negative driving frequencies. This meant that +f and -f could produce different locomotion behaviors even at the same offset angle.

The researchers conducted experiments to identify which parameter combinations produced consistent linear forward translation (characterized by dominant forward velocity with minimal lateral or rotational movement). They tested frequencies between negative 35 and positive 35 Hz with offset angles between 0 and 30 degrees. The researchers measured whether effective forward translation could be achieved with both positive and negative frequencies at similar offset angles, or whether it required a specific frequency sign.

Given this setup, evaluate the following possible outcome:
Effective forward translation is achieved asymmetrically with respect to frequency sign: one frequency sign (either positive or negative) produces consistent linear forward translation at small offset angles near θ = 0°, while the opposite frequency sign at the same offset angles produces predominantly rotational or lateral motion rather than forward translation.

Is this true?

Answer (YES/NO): NO